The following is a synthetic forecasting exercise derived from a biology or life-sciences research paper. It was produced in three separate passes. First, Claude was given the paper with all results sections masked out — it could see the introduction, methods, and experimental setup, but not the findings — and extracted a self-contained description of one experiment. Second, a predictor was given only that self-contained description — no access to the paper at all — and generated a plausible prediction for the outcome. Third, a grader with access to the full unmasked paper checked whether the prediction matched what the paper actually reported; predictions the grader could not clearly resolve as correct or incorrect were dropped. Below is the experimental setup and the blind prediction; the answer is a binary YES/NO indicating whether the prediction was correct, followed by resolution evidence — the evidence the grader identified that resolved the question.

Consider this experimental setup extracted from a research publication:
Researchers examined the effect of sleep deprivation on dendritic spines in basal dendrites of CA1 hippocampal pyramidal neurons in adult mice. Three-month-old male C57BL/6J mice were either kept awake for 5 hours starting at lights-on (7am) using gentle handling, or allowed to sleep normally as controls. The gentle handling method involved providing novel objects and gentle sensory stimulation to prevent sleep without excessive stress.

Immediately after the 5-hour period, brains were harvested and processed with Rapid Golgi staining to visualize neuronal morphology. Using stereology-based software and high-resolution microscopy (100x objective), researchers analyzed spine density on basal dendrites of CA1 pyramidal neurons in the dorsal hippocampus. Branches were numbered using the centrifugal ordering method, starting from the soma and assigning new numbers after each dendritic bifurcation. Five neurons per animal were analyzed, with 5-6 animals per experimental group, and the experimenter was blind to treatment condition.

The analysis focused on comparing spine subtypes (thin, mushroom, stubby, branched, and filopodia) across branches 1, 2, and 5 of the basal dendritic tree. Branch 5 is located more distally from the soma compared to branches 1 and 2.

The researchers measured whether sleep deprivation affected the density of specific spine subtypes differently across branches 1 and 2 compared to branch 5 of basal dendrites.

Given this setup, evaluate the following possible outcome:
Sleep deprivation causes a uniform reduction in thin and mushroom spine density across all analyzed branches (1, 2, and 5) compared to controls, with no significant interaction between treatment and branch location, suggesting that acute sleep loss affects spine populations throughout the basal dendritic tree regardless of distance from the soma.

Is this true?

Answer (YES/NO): NO